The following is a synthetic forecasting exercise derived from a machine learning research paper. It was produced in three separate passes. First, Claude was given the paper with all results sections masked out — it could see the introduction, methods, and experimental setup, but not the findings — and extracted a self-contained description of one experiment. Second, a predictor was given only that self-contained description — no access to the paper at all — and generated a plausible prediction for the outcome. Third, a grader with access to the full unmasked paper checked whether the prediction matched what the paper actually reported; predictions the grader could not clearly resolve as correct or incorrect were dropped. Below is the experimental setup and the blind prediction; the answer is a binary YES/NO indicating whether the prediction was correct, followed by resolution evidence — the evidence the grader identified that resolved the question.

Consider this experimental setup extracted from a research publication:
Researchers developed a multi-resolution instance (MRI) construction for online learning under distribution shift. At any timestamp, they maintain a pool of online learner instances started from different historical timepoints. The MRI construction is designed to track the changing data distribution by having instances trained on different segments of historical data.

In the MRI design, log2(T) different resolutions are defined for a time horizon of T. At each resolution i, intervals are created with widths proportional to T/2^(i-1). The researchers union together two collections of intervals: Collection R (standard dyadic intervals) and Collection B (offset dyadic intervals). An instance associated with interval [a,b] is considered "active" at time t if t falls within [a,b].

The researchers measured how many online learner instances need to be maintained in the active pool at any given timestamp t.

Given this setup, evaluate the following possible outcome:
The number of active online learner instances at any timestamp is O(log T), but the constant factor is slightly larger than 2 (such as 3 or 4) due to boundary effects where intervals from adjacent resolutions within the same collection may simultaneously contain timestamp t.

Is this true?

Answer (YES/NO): NO